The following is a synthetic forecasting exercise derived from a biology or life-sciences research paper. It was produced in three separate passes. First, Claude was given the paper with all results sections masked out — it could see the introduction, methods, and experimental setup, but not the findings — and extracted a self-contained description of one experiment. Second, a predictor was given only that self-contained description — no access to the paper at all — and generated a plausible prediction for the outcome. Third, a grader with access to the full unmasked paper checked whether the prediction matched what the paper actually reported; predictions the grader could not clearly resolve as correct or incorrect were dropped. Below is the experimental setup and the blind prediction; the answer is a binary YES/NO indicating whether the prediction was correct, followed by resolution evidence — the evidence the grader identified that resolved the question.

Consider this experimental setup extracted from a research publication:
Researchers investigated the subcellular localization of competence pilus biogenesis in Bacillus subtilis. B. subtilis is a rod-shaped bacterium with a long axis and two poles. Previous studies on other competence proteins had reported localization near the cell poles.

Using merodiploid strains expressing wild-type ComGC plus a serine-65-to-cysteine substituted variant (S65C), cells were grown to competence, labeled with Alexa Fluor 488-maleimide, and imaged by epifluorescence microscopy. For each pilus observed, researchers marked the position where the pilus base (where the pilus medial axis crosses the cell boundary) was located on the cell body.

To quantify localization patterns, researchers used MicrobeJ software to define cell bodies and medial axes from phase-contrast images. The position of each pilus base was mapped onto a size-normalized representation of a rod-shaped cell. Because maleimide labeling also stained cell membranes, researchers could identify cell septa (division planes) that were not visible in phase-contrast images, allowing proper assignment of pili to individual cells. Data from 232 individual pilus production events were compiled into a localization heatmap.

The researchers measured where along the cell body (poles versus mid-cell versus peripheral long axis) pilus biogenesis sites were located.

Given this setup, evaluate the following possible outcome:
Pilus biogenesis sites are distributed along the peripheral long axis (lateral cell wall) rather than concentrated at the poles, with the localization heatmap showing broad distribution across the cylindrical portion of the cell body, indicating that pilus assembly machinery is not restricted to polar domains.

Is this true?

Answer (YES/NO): YES